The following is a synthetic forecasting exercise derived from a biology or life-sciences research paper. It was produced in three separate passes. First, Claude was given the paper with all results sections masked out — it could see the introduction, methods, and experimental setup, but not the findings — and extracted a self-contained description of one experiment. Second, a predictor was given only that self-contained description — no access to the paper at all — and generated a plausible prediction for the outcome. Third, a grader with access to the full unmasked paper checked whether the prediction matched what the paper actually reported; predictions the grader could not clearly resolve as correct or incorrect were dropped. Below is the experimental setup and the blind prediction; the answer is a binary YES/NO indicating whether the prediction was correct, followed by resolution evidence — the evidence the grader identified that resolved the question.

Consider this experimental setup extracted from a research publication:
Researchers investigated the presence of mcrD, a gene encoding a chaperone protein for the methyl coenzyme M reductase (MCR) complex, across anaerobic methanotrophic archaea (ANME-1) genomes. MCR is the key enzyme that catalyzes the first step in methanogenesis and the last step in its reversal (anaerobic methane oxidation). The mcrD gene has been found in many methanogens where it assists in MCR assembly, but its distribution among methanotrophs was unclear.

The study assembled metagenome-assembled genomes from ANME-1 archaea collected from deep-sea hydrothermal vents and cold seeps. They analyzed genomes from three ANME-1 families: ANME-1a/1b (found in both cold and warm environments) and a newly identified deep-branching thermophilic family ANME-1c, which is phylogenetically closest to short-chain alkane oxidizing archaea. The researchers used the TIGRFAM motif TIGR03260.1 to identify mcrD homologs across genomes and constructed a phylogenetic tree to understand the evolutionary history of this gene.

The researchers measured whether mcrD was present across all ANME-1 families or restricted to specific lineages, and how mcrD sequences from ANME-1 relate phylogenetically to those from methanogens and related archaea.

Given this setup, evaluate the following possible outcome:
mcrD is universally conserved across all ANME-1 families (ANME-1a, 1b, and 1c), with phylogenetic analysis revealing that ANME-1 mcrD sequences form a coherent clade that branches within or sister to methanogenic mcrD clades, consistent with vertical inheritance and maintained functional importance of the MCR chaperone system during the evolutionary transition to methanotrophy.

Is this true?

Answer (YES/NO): NO